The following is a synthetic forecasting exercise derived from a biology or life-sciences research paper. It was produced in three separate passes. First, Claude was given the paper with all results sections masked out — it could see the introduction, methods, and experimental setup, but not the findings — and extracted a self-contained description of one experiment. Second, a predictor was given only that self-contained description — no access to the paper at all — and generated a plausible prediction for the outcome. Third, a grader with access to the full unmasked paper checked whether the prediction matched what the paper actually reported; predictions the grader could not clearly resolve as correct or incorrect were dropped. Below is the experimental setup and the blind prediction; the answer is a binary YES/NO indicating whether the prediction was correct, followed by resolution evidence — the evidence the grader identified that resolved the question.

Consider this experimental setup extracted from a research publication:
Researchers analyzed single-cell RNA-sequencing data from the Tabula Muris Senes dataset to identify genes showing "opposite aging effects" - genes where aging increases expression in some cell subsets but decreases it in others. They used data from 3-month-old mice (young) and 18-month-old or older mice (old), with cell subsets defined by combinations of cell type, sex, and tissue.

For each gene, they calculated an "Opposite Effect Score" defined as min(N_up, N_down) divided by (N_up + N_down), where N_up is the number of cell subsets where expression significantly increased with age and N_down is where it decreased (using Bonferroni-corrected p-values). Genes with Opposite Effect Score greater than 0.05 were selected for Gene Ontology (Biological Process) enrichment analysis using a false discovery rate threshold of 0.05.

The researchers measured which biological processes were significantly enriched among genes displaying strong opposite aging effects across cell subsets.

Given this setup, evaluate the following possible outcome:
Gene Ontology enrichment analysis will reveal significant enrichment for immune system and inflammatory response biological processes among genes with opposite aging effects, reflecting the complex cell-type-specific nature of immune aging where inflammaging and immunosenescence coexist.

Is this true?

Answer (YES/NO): NO